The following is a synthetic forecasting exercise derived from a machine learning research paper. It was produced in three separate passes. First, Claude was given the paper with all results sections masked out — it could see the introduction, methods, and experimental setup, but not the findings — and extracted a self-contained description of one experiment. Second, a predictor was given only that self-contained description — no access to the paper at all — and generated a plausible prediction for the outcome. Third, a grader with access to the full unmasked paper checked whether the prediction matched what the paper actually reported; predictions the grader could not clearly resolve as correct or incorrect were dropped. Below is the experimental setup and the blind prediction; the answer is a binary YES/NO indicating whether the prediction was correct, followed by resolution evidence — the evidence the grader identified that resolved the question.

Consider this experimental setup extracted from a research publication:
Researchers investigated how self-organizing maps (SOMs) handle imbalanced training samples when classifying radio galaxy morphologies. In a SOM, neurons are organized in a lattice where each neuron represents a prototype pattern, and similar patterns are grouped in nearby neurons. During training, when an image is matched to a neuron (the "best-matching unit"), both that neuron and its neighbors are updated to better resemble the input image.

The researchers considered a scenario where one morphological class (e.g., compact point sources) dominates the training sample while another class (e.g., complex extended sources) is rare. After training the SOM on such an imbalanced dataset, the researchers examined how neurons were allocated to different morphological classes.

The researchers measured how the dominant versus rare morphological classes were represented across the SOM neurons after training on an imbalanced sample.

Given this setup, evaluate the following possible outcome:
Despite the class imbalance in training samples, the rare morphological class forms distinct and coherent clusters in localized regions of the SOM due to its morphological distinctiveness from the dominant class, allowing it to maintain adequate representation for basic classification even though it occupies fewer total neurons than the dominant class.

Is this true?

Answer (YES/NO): NO